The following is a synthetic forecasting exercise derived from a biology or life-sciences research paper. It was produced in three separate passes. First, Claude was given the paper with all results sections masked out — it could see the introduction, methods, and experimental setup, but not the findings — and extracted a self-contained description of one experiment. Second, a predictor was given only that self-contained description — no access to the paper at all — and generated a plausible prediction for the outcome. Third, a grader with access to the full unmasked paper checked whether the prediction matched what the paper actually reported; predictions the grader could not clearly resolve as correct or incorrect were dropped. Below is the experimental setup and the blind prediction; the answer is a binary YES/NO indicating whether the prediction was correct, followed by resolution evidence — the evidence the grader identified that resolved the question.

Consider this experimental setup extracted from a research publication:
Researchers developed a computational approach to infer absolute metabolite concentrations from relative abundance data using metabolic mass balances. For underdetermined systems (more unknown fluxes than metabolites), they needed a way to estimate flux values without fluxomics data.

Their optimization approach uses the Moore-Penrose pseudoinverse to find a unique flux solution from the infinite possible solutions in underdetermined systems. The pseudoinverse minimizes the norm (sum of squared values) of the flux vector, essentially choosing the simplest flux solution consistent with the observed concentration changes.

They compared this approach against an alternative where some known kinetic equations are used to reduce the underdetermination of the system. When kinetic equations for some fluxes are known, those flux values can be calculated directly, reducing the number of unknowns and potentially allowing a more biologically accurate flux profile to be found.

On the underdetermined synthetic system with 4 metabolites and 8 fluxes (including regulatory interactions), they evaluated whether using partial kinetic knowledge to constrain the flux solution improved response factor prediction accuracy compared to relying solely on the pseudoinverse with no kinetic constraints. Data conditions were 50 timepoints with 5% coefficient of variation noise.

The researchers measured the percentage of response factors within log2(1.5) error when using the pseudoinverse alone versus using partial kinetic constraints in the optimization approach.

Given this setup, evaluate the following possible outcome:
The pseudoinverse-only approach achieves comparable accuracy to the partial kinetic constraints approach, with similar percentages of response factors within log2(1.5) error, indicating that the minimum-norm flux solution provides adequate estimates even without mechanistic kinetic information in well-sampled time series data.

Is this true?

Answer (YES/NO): NO